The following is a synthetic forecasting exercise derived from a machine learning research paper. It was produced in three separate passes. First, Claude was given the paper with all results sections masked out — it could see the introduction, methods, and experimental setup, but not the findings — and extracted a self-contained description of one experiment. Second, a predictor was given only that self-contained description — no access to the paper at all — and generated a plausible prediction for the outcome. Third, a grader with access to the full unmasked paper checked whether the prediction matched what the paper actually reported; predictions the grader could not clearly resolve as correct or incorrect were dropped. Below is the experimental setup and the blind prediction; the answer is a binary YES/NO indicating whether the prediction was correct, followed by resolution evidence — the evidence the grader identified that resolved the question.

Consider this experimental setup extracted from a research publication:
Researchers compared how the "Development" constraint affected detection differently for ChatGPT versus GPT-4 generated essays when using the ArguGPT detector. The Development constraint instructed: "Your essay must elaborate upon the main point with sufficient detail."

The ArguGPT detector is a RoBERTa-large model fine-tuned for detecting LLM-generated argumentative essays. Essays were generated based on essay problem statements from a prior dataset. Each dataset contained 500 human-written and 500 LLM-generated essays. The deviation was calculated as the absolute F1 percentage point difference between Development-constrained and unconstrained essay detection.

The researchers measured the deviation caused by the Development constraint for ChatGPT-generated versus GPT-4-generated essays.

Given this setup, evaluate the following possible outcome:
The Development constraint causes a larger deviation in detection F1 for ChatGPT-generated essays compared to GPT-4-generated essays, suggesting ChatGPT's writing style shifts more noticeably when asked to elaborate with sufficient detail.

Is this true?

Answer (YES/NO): NO